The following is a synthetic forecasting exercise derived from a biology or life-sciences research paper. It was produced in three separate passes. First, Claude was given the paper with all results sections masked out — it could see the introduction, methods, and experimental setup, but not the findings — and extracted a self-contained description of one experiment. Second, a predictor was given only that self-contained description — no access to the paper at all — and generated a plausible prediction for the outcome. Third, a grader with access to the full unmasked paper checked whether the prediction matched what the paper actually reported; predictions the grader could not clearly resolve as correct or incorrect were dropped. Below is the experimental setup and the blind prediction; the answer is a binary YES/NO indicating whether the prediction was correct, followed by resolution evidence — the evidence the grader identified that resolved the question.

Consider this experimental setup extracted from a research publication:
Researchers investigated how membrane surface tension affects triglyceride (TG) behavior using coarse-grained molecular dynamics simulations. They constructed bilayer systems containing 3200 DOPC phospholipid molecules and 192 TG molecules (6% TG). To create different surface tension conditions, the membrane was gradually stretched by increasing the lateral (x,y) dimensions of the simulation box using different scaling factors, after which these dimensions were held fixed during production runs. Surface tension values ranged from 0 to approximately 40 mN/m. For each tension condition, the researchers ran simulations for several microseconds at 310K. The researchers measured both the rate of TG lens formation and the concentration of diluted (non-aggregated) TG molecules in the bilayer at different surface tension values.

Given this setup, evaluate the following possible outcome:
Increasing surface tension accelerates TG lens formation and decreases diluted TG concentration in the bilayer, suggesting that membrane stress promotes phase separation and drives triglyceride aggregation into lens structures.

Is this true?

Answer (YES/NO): NO